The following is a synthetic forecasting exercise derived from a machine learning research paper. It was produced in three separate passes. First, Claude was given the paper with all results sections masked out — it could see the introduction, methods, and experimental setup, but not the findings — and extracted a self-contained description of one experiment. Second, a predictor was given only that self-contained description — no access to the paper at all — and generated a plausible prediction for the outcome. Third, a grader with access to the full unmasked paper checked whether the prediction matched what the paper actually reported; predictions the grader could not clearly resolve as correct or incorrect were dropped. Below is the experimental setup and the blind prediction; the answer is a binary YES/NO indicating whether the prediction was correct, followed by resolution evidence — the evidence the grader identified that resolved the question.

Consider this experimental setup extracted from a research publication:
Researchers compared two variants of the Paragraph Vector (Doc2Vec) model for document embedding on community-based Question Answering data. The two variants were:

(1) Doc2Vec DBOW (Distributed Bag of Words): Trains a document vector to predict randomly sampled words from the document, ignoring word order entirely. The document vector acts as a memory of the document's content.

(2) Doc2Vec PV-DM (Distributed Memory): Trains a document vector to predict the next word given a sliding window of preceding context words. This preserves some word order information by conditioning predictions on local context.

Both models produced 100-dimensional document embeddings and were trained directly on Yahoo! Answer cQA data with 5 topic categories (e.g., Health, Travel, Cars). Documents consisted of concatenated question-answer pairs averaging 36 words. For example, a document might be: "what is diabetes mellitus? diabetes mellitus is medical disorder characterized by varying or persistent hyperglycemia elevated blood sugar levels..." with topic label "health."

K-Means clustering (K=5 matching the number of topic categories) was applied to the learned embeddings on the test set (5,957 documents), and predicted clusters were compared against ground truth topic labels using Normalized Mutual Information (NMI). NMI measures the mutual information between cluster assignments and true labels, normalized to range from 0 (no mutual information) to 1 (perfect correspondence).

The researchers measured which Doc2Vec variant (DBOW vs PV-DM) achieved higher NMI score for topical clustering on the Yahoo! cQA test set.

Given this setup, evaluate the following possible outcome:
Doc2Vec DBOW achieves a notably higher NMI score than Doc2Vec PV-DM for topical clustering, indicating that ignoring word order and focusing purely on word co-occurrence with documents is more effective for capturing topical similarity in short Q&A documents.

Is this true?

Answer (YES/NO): NO